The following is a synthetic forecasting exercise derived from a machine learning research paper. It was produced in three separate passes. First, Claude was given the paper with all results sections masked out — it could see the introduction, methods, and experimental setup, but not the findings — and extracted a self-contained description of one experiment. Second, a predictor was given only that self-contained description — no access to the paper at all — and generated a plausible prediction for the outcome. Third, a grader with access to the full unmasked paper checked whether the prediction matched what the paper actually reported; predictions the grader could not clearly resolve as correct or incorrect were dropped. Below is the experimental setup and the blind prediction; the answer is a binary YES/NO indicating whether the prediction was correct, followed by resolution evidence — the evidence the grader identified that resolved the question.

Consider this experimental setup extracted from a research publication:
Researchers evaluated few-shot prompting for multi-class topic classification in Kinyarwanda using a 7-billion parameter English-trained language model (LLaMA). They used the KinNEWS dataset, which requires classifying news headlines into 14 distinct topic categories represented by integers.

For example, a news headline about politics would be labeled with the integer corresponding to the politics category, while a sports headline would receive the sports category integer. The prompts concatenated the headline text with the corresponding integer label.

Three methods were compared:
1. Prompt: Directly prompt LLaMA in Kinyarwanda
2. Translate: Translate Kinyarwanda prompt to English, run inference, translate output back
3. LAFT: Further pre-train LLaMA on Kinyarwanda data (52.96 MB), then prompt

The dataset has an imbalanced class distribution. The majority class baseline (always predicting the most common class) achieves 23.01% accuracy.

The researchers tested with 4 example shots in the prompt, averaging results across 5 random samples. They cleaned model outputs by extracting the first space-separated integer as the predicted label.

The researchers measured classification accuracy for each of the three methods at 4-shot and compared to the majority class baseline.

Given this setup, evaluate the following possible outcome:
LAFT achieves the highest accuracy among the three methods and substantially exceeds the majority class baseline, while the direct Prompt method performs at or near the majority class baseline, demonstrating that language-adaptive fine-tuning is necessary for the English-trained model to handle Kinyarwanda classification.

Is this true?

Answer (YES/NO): NO